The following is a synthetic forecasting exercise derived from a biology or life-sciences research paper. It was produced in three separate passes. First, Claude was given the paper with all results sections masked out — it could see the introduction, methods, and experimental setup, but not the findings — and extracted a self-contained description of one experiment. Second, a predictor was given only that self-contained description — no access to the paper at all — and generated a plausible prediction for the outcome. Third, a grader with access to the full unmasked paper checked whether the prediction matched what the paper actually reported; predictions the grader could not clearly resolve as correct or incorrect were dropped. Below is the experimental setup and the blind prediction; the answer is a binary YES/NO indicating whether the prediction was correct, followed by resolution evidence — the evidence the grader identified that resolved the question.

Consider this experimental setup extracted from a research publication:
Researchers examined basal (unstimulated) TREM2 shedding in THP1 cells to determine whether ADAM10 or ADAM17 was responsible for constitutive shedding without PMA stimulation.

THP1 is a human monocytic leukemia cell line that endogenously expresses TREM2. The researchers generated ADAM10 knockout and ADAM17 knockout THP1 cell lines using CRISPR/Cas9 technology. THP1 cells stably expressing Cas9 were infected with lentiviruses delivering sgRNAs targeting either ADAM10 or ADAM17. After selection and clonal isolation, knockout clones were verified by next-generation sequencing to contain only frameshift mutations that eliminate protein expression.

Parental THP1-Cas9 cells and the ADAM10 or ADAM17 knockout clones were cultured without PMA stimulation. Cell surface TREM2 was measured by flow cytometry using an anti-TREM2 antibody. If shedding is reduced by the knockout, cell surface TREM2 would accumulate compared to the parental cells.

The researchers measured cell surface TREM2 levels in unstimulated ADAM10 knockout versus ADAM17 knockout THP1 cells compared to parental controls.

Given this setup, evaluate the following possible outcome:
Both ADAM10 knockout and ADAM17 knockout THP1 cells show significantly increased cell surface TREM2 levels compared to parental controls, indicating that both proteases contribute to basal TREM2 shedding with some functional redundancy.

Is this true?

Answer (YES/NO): NO